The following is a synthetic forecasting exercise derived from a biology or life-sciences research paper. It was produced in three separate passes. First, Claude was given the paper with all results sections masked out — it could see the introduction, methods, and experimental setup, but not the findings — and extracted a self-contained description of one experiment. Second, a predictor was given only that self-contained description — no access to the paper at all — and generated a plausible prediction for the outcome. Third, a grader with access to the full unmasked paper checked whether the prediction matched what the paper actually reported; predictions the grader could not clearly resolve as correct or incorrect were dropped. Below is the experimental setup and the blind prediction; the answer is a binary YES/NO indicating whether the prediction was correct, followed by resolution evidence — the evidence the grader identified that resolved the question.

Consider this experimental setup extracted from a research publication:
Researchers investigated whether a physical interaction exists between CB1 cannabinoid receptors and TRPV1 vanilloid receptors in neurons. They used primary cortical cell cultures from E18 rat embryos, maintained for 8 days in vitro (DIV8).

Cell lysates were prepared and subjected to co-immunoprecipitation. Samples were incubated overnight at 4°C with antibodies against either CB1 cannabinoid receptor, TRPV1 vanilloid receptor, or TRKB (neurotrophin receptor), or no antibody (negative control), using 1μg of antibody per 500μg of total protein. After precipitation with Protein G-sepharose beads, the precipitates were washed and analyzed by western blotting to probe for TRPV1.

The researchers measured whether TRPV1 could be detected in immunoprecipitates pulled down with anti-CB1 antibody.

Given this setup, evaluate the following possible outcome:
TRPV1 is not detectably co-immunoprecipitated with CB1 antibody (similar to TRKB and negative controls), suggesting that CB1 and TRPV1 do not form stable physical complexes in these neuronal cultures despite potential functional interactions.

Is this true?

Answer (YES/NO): NO